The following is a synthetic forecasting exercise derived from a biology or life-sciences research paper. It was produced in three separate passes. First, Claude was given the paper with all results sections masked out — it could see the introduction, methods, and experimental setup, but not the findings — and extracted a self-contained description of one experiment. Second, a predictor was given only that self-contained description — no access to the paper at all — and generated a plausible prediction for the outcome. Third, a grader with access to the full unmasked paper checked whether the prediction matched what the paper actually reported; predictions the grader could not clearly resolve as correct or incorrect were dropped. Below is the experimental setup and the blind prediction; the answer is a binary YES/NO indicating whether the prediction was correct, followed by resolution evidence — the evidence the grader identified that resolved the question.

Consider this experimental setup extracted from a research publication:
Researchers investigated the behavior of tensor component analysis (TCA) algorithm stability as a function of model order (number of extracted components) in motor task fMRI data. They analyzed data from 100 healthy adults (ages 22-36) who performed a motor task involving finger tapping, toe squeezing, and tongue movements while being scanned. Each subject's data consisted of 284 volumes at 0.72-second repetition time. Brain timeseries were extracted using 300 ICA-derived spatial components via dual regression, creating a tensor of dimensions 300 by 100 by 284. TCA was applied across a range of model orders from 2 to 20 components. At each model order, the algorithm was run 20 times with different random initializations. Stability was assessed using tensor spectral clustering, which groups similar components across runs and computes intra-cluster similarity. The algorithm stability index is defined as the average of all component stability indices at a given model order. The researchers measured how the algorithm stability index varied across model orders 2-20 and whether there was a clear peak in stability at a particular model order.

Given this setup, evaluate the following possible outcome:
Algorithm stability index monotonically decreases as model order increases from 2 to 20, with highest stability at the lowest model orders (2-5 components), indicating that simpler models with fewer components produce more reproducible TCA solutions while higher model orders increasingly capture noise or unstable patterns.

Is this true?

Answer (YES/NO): NO